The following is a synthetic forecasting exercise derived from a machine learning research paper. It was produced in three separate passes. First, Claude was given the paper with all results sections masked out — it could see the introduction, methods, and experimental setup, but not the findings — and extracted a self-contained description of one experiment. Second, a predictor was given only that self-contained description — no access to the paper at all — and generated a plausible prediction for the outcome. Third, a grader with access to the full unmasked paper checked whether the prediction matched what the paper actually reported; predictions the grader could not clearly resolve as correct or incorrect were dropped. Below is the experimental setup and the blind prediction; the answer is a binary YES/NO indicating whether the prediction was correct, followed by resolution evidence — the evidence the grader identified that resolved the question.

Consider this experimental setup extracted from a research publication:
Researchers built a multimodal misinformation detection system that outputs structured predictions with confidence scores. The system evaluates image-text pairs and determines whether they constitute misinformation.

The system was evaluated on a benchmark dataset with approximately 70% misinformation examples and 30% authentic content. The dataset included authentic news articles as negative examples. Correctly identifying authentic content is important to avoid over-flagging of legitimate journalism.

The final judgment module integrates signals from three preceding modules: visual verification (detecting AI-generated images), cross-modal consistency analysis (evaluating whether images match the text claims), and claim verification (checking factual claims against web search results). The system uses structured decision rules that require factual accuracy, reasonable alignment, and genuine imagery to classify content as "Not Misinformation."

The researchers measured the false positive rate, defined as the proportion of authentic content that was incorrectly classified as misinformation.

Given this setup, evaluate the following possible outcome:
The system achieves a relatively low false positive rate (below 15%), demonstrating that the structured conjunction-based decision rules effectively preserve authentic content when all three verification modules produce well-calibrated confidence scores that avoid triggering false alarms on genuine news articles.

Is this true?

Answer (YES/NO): NO